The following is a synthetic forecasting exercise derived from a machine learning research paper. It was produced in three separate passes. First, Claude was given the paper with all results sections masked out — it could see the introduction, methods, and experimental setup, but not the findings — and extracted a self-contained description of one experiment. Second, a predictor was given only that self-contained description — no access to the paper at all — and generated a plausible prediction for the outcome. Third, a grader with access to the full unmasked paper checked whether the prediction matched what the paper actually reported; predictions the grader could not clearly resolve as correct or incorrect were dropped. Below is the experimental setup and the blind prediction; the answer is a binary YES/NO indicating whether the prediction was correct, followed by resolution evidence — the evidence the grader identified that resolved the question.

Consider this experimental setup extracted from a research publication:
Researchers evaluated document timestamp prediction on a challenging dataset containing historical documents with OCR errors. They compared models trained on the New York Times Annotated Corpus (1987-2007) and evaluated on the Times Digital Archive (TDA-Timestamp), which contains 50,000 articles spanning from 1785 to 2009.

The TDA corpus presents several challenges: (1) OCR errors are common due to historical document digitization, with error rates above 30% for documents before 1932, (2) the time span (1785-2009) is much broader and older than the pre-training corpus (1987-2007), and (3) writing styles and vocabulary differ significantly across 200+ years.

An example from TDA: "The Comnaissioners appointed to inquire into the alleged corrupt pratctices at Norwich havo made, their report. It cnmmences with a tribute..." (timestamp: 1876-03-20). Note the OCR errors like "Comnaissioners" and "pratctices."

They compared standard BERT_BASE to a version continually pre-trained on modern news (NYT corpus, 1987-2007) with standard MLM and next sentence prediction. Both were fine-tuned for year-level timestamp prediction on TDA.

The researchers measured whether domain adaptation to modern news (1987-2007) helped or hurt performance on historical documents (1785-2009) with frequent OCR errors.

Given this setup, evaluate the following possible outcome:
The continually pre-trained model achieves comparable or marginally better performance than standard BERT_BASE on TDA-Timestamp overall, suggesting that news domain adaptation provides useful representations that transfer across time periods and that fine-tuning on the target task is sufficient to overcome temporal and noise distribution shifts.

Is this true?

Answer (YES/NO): NO